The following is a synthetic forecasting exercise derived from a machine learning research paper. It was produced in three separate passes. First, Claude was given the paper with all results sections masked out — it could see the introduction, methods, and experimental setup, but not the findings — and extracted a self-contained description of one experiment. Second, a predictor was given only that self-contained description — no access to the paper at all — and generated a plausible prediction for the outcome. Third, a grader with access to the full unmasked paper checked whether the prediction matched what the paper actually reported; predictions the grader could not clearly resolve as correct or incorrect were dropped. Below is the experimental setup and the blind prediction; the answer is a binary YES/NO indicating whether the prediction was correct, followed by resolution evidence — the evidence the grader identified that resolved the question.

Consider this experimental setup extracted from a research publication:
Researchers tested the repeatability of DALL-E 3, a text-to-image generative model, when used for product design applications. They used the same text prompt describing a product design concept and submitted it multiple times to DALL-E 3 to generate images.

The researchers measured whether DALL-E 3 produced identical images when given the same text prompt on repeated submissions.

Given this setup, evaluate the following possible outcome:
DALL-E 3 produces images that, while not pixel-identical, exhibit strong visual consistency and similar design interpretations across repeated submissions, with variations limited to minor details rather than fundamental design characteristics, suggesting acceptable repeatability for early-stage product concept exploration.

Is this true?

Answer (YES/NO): NO